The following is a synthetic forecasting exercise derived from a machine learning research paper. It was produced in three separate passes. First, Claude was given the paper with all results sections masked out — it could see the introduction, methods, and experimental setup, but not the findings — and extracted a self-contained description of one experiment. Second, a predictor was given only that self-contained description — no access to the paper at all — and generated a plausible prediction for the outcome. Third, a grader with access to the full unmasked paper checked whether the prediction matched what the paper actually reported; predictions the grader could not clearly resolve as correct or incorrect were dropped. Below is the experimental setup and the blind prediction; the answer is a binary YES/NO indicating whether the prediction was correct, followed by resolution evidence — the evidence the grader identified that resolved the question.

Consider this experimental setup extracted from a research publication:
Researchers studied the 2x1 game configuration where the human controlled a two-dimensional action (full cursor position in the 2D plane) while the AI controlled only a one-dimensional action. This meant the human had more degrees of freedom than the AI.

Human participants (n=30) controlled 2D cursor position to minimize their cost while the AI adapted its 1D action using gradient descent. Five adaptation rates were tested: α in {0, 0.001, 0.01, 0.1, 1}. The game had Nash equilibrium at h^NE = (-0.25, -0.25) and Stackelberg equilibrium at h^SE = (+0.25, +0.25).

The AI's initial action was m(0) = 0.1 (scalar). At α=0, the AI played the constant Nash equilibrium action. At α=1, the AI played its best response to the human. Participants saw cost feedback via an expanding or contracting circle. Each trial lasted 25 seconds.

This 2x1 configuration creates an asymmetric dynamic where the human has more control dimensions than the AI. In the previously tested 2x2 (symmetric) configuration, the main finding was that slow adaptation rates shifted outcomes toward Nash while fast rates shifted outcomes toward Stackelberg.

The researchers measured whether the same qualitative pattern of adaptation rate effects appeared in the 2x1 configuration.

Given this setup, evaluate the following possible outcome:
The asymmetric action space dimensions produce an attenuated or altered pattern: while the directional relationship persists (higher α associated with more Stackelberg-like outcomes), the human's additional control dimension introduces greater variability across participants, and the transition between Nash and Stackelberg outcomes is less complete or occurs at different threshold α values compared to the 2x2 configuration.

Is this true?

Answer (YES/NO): NO